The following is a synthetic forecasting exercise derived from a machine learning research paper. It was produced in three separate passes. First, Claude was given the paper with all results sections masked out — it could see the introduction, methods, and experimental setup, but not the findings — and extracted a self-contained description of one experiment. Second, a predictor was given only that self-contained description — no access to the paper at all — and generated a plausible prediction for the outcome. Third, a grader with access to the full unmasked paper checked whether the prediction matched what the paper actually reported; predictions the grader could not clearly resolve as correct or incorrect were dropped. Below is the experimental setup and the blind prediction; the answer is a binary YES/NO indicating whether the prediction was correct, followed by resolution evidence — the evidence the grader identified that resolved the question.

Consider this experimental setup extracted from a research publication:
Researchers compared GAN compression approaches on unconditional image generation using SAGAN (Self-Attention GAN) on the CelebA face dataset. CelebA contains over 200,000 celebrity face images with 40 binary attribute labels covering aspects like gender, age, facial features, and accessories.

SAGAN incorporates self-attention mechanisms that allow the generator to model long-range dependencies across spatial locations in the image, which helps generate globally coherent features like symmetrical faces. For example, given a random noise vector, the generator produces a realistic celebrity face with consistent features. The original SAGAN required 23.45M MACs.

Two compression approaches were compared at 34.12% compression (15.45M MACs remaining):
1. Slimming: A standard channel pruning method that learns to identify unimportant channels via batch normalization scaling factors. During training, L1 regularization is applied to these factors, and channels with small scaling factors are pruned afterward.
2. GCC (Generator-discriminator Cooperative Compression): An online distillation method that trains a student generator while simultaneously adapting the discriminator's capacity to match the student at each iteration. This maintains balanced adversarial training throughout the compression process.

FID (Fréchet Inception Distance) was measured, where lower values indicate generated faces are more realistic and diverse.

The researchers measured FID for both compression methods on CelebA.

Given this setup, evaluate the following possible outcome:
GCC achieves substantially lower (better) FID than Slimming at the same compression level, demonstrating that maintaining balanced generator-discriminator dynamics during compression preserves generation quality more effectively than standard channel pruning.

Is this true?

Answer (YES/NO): YES